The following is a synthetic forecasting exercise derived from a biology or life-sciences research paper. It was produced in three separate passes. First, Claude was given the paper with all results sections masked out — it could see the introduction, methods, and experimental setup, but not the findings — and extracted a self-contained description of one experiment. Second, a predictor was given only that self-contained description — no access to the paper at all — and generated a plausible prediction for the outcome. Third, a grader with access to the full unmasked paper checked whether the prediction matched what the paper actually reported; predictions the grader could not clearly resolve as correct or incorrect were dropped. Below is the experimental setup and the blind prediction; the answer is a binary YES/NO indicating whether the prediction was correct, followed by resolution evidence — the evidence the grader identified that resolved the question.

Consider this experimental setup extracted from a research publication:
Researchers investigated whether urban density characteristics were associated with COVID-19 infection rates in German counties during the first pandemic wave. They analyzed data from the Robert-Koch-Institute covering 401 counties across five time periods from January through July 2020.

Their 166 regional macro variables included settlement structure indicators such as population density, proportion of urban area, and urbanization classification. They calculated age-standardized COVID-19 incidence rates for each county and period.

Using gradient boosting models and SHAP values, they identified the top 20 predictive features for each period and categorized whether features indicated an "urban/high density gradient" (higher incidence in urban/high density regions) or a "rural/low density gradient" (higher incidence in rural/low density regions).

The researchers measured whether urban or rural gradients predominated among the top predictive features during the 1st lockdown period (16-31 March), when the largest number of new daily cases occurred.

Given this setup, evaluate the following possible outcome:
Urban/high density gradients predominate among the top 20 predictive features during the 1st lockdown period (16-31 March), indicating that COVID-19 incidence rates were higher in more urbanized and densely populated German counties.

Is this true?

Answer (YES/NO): NO